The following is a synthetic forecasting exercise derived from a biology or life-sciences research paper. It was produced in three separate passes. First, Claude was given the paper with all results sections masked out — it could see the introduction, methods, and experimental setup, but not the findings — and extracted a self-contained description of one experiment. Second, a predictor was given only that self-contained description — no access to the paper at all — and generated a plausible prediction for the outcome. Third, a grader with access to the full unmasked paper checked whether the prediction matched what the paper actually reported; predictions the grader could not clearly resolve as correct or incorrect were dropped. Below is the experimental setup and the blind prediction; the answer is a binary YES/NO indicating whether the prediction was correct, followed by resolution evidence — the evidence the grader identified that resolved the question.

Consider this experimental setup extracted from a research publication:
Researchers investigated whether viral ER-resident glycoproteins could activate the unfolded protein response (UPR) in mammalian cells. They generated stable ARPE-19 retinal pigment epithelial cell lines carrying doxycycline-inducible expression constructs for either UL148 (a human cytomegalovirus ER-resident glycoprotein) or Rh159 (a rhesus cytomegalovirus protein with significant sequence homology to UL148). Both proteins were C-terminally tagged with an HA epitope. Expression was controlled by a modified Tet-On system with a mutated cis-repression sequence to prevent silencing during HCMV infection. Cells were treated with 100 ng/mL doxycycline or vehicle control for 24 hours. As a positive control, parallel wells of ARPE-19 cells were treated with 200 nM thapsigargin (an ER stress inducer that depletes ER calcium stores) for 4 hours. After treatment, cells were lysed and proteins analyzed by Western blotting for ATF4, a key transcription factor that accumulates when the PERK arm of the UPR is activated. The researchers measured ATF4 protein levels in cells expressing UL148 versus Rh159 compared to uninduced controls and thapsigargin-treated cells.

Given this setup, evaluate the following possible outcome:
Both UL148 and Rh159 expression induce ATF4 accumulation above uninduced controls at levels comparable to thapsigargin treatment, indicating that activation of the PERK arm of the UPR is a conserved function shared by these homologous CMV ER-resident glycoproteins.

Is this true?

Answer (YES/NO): NO